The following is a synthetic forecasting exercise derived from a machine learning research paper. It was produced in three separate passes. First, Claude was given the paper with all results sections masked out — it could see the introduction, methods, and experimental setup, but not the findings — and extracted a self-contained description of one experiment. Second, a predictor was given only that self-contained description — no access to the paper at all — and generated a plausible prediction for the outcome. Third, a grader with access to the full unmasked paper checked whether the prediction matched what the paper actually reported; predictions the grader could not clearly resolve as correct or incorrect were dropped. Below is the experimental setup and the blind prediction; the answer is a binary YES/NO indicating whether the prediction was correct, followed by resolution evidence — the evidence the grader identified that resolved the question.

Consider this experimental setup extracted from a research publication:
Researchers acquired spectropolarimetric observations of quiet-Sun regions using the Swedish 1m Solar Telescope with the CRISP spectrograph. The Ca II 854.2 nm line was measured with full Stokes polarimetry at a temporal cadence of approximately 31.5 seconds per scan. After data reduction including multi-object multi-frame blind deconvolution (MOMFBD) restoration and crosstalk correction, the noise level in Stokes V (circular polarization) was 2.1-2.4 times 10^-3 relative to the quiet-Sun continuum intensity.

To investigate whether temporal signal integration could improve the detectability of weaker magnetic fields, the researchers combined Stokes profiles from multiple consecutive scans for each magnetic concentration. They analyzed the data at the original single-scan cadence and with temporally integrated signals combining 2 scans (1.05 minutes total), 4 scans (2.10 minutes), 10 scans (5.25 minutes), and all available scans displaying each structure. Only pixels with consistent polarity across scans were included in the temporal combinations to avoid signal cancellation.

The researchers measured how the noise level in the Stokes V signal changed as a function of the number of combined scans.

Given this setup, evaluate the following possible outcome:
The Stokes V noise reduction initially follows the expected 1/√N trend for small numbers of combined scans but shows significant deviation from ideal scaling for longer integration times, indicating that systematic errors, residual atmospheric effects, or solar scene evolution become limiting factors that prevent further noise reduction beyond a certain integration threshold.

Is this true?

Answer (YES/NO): NO